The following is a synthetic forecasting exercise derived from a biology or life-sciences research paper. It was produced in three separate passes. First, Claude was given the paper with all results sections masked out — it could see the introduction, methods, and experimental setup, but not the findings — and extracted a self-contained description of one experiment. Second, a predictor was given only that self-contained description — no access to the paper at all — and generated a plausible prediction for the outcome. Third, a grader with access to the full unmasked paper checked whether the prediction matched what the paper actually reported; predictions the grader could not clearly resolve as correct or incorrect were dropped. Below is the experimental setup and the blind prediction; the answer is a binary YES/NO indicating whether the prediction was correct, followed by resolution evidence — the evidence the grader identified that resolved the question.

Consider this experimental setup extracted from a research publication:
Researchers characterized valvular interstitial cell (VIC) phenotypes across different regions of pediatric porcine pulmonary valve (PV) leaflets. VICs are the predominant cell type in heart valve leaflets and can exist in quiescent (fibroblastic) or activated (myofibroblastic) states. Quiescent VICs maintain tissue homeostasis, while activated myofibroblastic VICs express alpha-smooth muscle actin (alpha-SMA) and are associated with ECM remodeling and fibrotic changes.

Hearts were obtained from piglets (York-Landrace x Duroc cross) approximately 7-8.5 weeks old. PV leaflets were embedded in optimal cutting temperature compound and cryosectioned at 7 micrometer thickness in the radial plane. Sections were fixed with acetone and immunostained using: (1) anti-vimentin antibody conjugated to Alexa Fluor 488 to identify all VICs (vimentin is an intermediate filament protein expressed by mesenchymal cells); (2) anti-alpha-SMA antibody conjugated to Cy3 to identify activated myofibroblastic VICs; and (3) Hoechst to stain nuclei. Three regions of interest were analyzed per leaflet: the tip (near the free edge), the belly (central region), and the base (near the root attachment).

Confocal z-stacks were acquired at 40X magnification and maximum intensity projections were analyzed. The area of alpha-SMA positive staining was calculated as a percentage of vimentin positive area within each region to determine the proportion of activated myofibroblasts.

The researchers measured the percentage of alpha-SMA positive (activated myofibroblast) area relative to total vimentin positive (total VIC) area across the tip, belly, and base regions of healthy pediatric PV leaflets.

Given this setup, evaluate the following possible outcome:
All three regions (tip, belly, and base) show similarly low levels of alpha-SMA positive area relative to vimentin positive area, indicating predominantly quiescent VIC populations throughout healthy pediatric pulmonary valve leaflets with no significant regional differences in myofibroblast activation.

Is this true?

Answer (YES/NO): NO